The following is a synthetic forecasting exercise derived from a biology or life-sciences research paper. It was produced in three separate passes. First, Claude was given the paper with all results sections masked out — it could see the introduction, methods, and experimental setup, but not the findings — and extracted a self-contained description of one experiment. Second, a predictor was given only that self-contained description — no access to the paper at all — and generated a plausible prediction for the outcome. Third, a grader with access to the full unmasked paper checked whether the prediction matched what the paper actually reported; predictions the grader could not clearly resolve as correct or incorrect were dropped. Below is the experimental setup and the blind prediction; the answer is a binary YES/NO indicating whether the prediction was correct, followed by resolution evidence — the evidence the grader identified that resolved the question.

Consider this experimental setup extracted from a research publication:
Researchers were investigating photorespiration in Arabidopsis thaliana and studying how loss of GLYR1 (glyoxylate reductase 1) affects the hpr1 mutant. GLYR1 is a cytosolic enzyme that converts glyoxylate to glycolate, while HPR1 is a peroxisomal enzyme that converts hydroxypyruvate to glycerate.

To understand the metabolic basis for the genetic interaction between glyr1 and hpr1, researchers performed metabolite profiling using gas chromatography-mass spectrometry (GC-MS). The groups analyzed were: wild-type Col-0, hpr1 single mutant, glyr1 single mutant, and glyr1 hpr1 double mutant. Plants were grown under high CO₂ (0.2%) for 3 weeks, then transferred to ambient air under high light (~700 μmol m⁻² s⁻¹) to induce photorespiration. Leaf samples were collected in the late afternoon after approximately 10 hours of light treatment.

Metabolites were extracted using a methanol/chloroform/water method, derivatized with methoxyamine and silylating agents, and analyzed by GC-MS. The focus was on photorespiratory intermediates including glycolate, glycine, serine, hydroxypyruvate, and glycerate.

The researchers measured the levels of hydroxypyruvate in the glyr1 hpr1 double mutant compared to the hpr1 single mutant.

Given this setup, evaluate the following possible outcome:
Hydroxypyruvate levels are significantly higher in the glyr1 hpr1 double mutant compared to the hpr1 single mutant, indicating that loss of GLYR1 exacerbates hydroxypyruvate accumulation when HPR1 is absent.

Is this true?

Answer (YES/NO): NO